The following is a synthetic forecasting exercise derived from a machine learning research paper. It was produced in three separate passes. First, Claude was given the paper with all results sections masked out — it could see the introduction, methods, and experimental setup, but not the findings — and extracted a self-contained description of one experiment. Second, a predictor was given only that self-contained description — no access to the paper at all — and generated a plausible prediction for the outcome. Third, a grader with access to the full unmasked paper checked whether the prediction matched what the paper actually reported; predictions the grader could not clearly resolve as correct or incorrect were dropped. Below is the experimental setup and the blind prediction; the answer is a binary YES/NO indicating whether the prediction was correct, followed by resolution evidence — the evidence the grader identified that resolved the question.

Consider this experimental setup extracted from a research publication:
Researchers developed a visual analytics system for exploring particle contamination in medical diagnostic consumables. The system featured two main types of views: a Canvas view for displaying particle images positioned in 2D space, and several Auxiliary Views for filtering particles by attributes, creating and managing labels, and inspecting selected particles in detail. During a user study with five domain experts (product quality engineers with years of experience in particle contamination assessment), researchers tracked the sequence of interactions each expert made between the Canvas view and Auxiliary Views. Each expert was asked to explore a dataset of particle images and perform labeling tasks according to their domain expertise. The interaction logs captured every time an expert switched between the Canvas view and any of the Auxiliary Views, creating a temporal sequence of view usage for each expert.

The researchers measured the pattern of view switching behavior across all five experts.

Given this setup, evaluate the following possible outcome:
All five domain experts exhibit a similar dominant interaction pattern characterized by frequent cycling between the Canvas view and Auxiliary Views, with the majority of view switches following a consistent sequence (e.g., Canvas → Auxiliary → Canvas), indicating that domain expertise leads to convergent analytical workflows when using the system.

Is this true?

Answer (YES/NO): NO